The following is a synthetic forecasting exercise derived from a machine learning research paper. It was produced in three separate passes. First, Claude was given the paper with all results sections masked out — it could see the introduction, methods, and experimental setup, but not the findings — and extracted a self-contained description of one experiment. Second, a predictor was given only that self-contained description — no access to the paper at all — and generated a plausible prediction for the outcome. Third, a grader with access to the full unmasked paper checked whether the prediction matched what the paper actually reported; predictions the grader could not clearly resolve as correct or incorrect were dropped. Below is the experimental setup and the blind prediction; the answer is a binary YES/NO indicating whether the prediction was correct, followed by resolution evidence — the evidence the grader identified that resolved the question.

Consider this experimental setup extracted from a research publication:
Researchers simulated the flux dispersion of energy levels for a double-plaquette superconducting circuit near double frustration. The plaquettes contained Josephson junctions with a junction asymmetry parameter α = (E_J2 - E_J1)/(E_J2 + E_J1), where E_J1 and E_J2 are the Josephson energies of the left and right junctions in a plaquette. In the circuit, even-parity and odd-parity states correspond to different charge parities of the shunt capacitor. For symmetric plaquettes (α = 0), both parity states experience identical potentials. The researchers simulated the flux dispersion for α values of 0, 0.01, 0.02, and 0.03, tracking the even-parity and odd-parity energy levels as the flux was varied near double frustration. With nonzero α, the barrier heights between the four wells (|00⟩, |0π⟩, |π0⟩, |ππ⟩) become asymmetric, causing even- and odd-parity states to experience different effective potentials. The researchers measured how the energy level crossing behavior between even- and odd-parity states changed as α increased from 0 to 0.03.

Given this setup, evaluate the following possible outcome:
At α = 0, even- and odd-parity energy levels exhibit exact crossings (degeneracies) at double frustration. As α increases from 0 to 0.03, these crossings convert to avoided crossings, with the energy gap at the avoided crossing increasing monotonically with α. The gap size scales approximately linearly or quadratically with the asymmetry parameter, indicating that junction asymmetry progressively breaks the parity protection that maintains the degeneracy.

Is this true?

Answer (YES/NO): NO